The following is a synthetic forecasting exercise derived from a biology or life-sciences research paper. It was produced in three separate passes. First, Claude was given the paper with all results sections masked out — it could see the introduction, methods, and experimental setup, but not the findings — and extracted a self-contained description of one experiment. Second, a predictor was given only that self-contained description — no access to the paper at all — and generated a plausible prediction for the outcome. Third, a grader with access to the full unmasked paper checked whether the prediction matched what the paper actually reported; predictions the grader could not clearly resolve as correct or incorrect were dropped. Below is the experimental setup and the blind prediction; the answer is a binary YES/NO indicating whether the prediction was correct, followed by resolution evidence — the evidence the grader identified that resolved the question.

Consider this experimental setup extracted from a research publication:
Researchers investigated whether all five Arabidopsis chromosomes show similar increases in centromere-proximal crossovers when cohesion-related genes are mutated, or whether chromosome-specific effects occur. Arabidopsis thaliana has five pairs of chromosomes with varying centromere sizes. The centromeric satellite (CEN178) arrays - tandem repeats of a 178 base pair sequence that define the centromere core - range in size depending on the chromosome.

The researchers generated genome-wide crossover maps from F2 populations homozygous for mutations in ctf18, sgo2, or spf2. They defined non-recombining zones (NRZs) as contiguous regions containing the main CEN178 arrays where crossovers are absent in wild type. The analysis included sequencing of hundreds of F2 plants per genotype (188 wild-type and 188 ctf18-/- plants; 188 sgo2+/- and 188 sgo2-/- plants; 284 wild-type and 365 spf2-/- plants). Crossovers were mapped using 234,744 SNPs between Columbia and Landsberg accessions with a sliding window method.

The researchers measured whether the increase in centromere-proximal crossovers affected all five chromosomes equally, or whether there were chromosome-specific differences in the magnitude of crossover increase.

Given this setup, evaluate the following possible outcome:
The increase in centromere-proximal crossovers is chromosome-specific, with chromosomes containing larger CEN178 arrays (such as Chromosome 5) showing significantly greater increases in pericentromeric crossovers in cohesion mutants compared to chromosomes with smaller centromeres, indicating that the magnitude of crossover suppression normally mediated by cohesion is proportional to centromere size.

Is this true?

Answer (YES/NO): NO